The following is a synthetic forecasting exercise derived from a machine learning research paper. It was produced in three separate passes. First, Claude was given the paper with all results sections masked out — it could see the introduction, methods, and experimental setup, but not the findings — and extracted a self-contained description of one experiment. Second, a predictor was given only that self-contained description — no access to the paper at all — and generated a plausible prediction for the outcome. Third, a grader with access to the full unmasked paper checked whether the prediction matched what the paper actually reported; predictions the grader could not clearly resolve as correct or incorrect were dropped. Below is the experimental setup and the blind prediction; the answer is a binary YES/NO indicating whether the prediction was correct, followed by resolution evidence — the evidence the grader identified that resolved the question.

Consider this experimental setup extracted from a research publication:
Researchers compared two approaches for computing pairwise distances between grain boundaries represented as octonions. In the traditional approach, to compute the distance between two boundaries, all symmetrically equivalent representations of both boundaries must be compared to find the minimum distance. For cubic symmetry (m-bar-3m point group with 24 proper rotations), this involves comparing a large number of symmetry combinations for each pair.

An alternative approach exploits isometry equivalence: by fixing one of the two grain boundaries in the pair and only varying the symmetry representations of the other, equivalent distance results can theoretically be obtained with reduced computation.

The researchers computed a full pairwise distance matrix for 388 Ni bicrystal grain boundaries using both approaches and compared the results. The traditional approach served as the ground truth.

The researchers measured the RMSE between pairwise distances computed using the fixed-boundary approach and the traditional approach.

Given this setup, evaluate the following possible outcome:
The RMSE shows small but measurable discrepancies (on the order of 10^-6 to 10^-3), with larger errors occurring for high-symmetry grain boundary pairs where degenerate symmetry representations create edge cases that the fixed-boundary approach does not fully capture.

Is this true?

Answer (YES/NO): NO